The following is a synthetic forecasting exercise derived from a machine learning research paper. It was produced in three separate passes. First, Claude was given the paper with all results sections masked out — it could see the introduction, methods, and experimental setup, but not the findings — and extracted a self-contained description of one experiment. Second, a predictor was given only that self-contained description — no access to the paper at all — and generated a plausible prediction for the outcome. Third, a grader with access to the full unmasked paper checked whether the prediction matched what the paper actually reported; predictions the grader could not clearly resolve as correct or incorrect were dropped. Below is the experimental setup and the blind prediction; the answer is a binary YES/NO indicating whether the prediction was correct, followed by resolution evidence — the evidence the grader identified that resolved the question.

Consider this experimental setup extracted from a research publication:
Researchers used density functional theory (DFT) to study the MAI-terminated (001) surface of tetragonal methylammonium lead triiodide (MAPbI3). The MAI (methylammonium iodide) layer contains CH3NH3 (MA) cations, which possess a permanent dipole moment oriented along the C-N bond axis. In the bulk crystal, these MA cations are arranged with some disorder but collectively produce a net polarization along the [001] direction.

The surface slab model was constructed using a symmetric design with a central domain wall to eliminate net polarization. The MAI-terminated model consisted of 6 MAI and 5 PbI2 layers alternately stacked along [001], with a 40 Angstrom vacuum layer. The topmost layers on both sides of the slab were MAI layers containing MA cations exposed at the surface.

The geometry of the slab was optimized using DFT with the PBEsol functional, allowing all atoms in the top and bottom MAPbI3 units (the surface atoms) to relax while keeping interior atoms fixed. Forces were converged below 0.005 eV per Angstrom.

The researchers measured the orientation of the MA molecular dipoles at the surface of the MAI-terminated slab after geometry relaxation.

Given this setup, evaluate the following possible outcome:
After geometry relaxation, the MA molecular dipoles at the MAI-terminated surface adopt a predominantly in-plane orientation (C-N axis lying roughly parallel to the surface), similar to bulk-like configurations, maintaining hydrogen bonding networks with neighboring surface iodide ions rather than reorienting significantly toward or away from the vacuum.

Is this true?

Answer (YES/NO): NO